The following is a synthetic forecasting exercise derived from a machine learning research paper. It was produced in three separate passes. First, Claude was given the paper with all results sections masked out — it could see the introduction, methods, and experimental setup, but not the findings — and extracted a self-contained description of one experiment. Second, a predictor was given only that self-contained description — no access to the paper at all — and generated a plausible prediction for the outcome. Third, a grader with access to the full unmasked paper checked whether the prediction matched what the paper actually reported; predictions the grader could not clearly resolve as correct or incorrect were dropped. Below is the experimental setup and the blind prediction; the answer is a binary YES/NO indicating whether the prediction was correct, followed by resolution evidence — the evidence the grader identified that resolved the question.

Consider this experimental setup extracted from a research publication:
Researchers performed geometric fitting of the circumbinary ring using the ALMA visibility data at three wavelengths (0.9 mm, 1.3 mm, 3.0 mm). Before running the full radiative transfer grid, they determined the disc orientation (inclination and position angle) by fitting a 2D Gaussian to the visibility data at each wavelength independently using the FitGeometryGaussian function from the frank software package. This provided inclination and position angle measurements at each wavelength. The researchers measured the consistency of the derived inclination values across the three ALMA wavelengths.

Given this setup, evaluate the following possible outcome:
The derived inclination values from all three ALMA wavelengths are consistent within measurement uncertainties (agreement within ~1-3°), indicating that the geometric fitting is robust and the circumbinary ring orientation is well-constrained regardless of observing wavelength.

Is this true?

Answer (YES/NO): YES